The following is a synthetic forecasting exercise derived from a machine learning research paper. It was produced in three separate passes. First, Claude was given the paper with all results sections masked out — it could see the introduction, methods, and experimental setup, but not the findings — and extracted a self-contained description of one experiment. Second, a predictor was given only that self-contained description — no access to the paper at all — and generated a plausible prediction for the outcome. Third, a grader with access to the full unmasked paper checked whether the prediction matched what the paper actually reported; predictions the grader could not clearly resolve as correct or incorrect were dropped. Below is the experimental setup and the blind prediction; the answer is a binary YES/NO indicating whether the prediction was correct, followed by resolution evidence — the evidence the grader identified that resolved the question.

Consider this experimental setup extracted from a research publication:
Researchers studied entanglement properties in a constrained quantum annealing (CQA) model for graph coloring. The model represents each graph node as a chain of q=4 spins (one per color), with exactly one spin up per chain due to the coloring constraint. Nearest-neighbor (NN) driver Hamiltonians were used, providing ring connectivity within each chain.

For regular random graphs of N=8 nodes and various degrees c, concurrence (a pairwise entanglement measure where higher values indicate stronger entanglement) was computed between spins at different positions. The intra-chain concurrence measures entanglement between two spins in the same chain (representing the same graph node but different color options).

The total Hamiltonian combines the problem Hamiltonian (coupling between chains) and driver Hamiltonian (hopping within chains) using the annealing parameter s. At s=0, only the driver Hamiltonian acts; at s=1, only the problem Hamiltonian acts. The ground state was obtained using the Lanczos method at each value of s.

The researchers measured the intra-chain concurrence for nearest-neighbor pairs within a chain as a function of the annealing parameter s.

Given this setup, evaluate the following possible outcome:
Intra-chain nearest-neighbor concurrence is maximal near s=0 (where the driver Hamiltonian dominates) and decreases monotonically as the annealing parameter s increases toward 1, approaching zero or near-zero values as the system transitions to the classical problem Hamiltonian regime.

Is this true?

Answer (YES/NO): YES